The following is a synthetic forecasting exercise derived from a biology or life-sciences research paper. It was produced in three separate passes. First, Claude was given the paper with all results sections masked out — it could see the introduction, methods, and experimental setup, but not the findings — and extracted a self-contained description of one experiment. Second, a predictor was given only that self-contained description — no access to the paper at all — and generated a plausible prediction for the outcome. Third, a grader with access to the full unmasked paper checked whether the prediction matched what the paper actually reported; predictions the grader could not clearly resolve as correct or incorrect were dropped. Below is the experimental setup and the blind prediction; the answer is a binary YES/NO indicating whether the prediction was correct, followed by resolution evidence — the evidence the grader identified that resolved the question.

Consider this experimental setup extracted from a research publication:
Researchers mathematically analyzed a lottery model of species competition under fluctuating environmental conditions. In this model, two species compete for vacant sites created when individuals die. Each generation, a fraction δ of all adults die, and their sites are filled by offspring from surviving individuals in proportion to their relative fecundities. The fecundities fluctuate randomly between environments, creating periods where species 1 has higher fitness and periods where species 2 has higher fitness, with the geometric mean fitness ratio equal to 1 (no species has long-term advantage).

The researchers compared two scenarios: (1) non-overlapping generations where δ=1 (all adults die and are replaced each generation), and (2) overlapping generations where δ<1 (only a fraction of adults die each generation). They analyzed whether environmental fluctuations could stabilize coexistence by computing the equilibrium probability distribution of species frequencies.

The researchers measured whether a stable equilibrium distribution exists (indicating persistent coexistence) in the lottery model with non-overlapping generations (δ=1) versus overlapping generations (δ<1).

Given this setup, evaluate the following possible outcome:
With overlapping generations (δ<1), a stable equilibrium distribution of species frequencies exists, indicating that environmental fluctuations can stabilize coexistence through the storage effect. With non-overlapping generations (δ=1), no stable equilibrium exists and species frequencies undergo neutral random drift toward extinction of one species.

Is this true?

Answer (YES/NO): YES